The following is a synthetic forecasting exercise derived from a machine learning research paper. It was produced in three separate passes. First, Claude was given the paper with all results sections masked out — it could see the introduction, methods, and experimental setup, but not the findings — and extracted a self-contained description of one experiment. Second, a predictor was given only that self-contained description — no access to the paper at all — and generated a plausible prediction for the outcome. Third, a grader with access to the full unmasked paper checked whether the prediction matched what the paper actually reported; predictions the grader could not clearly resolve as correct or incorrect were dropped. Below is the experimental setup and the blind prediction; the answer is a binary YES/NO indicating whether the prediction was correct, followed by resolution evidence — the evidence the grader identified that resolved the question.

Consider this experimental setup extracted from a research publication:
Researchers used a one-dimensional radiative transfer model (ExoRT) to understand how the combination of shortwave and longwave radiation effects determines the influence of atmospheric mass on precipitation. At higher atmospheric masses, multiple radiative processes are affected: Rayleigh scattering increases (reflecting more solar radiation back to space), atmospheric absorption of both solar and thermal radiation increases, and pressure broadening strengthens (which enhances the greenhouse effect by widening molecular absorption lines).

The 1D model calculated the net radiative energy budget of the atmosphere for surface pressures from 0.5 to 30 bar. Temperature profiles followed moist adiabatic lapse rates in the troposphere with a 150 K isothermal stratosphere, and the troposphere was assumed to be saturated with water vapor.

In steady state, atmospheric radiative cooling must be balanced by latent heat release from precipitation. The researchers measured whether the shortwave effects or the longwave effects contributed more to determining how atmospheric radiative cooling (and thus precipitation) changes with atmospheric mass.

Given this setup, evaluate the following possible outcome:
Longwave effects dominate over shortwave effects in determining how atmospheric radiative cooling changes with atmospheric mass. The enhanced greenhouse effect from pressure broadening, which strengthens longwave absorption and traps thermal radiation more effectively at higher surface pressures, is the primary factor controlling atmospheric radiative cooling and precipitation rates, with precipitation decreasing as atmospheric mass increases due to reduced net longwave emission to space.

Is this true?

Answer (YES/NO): YES